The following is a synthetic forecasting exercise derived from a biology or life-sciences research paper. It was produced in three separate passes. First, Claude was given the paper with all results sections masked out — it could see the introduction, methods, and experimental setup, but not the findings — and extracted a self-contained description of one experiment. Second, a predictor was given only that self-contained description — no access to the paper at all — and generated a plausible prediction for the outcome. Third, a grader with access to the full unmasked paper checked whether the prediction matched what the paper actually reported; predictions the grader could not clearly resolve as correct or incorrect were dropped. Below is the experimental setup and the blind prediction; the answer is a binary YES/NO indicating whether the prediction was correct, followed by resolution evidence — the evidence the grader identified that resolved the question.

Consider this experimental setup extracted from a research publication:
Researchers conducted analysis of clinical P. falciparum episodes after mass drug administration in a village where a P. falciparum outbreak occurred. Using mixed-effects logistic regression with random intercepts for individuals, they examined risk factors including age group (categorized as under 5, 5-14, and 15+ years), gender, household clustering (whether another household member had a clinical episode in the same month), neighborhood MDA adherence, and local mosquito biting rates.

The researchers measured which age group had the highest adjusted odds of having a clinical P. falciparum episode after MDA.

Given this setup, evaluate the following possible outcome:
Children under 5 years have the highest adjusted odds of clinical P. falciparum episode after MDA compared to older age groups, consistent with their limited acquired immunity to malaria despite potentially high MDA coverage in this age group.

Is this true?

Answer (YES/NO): NO